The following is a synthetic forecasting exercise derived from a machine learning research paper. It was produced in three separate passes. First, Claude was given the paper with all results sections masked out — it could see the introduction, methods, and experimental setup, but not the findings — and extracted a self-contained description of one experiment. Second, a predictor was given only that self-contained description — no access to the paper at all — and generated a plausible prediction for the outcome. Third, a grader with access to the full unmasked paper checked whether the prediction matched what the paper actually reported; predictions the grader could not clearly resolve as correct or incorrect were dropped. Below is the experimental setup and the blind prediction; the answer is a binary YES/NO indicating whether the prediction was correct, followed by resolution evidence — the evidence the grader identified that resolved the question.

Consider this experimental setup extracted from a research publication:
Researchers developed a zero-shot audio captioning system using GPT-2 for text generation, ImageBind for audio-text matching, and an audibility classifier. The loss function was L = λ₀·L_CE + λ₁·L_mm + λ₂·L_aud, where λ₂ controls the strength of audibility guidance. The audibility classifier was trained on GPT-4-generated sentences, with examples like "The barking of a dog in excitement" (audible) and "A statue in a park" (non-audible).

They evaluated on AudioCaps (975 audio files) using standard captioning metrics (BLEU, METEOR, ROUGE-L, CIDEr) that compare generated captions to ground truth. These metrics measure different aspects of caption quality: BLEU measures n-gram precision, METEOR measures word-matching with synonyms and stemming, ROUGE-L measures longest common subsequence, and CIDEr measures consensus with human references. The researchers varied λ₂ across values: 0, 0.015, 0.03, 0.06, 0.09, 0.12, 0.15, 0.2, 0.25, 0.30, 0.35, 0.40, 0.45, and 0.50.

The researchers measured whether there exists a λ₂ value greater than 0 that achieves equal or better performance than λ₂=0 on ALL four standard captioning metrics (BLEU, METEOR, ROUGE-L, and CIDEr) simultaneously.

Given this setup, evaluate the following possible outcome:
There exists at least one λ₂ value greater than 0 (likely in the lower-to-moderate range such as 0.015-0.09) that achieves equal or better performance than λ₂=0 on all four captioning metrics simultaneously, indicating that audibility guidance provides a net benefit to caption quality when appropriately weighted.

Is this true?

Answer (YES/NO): YES